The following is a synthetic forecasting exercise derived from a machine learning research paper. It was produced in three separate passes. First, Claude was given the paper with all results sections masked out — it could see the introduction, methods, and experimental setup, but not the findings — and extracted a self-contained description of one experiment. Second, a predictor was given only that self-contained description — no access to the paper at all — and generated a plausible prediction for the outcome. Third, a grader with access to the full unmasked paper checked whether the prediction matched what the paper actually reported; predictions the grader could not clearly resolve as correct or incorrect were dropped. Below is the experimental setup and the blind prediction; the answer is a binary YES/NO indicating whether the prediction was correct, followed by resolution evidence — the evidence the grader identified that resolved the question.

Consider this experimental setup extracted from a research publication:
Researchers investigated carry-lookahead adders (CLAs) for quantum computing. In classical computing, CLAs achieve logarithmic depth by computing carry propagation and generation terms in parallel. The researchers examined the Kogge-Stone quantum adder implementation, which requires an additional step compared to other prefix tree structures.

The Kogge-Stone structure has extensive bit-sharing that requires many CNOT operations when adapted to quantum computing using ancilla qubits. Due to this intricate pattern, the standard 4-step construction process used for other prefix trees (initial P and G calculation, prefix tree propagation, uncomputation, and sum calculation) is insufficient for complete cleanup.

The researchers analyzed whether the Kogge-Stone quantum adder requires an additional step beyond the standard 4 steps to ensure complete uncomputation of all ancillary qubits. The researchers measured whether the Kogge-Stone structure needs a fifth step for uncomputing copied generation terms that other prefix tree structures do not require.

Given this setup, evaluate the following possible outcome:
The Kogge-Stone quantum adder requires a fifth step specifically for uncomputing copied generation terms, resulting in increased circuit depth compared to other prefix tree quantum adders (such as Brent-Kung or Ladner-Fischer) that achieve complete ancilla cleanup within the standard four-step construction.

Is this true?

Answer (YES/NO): NO